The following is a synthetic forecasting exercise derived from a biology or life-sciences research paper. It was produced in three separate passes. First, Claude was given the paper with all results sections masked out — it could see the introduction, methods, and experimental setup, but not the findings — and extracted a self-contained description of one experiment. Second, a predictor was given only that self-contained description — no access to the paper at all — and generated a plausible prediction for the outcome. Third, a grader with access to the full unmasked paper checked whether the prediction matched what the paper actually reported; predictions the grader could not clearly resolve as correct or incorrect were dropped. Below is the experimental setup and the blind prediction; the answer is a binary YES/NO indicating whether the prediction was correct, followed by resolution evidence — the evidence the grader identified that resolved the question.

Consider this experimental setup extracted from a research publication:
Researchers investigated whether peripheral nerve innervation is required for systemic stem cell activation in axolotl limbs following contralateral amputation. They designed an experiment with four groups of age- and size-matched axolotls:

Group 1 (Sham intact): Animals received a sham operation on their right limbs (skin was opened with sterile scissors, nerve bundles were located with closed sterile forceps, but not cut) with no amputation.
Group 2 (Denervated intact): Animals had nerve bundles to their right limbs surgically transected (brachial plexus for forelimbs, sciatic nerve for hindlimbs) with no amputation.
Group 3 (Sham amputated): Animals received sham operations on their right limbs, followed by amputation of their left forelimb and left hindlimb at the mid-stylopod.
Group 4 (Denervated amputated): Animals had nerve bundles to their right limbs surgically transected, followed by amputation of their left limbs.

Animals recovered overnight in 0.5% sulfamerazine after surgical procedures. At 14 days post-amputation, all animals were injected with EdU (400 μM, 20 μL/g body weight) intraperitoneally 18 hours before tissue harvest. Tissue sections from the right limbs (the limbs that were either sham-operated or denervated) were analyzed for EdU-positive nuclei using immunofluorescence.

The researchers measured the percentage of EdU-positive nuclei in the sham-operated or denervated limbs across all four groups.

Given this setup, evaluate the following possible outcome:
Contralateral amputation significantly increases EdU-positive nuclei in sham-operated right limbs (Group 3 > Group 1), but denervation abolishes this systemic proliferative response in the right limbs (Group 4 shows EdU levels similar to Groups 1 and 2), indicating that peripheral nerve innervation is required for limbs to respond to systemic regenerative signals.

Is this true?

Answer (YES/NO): YES